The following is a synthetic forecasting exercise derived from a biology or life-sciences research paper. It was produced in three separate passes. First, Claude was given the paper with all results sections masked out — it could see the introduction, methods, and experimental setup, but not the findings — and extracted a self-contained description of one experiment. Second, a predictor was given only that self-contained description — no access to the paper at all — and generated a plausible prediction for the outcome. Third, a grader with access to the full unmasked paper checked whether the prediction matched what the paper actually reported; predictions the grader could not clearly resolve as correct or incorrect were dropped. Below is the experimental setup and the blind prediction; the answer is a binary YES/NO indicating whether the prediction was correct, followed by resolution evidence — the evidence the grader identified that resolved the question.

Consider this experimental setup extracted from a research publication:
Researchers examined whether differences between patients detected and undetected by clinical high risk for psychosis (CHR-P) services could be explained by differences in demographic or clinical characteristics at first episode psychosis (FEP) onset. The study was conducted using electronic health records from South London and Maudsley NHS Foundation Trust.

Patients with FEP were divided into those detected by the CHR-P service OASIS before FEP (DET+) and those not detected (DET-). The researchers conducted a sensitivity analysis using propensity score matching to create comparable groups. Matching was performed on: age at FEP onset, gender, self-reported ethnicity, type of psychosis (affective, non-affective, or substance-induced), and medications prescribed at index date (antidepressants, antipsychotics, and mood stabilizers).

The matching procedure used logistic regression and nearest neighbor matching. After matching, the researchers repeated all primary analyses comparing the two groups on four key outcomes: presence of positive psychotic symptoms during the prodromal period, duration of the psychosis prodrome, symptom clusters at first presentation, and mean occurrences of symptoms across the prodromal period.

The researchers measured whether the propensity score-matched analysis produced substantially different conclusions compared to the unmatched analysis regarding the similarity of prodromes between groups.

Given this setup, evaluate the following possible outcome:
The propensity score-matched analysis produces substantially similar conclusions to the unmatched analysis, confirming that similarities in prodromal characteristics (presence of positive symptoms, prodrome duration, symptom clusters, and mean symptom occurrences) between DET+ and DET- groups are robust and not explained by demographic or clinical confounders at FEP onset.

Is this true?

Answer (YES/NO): YES